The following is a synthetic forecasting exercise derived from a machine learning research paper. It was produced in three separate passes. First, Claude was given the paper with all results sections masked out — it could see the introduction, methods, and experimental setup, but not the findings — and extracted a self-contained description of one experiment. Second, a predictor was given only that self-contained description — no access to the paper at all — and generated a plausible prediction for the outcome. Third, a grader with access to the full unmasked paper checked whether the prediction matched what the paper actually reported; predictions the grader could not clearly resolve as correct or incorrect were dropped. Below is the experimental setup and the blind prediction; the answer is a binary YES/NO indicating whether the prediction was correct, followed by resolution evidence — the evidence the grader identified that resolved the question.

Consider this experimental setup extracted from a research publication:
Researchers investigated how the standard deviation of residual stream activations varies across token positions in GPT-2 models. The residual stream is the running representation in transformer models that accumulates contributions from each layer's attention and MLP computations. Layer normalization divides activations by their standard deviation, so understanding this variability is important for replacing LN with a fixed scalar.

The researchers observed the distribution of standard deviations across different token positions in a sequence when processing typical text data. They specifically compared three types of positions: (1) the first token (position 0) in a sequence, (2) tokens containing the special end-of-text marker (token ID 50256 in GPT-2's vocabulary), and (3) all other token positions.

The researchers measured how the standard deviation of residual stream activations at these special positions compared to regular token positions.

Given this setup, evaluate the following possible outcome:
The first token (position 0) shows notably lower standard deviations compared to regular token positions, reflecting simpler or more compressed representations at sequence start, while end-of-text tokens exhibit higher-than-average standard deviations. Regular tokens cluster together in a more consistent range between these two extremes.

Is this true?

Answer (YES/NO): NO